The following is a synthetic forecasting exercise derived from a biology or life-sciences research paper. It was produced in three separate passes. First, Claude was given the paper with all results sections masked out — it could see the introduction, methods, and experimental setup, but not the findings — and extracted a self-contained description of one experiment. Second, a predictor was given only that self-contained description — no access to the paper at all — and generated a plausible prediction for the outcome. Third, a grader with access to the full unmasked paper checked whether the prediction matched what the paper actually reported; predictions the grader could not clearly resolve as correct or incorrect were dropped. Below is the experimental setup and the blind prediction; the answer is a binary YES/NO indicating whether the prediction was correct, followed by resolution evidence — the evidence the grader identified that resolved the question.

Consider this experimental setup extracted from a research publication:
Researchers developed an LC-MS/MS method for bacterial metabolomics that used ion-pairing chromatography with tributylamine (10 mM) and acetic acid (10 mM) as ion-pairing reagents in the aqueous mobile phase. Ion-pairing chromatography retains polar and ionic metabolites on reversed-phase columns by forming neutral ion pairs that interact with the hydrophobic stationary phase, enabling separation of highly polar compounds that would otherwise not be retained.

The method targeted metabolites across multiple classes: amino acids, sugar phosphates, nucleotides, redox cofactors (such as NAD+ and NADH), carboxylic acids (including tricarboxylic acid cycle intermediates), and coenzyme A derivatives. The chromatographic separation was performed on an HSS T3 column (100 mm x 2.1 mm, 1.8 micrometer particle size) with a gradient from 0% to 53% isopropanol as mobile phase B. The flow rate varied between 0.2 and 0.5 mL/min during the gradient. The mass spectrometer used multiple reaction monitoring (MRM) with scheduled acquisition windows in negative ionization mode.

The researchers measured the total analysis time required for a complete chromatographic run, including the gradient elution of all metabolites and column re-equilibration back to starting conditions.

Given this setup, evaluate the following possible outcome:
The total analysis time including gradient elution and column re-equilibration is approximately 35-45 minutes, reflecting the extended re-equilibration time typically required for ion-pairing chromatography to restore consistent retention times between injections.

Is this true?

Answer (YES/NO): NO